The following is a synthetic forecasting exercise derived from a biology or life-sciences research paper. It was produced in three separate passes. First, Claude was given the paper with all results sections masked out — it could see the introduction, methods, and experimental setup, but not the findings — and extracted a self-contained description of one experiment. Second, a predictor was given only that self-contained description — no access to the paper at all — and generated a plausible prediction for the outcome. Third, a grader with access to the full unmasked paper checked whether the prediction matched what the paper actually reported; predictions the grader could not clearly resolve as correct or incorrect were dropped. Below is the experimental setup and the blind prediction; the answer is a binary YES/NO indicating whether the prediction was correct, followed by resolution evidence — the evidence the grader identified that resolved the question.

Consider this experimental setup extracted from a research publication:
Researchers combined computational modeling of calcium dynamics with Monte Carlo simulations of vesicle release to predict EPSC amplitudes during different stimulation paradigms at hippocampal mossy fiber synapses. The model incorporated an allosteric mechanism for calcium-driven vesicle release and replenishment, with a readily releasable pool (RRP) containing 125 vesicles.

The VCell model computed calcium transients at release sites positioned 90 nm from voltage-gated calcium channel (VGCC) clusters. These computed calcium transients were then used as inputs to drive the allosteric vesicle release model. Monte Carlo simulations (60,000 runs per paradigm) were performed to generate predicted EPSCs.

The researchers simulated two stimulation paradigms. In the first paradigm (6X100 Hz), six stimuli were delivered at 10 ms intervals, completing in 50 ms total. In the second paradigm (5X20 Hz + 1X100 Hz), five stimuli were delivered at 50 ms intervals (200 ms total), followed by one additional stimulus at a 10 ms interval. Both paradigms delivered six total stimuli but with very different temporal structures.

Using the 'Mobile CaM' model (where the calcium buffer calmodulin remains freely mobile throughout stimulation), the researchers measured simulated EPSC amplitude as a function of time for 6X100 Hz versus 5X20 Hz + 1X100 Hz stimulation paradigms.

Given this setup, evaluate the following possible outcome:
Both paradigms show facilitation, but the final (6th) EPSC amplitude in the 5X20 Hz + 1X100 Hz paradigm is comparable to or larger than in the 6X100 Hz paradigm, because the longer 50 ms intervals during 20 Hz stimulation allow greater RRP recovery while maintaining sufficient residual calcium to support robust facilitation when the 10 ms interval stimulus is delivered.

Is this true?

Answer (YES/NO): YES